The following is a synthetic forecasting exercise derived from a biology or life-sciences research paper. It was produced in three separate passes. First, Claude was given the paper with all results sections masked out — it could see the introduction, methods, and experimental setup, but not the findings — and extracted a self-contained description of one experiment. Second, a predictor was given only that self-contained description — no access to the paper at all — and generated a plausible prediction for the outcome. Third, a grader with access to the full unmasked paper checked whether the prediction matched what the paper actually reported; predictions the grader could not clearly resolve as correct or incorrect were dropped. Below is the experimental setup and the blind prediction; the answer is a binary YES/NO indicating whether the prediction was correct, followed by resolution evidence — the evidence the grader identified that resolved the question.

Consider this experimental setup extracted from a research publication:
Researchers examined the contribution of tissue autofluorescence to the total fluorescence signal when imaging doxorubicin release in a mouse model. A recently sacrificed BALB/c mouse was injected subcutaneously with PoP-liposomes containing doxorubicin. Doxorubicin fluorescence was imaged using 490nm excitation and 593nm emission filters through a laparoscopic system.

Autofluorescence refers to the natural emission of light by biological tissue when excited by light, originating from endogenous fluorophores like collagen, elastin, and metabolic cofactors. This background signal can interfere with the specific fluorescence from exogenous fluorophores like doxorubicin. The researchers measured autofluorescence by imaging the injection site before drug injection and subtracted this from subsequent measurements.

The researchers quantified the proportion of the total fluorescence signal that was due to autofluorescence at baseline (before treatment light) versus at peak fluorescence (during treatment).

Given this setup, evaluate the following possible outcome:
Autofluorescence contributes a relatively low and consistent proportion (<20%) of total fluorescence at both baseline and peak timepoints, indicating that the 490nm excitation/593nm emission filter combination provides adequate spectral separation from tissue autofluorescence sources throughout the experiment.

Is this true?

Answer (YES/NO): NO